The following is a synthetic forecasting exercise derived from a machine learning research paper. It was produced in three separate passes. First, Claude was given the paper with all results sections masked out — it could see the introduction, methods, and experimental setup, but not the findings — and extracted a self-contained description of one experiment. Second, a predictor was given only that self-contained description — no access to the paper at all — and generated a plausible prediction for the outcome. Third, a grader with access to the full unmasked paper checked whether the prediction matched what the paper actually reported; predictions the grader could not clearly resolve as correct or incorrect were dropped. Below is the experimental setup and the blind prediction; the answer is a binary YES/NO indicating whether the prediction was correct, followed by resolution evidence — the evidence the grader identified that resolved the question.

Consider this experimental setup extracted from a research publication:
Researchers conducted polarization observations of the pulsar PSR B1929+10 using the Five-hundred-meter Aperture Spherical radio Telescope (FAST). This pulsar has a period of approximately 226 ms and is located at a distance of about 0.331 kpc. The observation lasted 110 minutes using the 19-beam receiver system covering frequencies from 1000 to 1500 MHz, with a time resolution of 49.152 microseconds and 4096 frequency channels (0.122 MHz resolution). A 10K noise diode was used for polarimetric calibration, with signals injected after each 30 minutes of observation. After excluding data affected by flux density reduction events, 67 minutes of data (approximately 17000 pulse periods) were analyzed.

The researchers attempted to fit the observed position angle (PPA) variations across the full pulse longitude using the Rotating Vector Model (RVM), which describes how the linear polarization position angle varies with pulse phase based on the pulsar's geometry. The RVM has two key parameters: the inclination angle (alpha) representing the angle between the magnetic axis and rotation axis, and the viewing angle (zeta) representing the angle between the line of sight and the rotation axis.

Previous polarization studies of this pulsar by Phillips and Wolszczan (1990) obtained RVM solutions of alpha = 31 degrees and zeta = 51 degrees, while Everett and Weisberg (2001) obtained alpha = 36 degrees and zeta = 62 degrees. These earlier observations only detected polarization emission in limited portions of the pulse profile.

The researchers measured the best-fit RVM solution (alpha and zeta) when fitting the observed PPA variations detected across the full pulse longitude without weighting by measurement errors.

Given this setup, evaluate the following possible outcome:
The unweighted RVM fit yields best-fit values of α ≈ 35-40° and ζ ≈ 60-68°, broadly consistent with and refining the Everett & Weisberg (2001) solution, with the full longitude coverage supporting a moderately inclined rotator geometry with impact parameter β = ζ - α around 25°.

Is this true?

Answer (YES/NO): NO